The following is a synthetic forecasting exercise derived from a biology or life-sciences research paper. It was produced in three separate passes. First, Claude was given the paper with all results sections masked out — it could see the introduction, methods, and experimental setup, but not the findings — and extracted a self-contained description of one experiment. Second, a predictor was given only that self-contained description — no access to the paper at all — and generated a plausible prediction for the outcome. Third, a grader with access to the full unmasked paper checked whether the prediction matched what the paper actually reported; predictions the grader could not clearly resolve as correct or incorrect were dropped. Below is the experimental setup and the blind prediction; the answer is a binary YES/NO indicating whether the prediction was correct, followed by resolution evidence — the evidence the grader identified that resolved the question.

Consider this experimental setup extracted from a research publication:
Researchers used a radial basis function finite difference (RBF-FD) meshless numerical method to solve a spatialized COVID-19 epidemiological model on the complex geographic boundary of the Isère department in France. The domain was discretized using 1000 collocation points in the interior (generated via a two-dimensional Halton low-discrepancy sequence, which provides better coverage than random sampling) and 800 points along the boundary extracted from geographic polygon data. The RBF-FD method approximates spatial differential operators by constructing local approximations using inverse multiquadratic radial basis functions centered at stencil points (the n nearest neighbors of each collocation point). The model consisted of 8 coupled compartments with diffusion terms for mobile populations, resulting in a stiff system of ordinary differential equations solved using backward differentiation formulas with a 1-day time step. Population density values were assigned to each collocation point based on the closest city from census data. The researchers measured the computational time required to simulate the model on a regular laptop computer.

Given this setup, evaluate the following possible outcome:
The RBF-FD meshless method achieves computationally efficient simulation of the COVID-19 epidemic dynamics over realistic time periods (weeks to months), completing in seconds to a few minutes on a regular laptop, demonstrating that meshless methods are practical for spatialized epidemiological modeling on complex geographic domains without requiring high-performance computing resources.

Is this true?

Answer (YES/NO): YES